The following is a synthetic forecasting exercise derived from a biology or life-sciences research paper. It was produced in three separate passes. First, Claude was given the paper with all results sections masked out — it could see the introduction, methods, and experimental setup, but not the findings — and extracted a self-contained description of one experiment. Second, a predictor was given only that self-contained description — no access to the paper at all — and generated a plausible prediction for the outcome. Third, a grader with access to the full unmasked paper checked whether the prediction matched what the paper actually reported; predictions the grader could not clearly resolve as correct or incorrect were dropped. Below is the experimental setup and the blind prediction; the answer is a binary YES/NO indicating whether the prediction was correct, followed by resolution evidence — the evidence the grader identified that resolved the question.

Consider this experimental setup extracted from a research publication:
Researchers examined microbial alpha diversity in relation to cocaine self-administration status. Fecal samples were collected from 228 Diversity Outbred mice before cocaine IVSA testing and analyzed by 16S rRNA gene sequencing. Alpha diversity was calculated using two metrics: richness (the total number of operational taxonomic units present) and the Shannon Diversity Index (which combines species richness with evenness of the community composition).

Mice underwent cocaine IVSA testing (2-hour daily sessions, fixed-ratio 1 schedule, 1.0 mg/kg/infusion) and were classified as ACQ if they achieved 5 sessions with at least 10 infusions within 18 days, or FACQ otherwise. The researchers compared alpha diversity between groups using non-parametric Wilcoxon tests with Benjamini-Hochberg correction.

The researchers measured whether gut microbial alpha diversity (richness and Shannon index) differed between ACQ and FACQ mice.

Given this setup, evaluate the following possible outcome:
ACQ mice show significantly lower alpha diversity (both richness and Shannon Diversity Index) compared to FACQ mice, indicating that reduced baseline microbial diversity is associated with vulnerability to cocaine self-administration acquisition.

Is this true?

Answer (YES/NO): NO